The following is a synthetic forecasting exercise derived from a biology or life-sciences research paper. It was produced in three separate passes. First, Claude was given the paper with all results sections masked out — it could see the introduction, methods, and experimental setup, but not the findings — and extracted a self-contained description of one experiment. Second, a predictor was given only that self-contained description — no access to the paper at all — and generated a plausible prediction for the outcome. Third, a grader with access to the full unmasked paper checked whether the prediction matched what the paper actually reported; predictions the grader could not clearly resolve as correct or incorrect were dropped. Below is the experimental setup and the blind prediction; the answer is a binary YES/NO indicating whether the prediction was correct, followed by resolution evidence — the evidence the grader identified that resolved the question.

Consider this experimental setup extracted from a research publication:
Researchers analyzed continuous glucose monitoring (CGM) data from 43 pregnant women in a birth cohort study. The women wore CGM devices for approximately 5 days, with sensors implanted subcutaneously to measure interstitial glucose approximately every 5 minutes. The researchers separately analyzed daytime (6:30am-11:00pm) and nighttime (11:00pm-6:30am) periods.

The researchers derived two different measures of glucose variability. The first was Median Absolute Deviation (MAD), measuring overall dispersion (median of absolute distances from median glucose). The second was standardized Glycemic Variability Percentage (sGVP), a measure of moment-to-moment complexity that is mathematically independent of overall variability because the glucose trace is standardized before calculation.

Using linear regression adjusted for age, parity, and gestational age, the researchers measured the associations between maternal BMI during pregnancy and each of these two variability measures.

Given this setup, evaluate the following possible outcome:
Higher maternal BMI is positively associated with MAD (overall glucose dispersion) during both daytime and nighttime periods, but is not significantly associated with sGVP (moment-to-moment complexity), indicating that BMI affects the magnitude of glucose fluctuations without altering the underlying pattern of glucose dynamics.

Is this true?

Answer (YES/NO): NO